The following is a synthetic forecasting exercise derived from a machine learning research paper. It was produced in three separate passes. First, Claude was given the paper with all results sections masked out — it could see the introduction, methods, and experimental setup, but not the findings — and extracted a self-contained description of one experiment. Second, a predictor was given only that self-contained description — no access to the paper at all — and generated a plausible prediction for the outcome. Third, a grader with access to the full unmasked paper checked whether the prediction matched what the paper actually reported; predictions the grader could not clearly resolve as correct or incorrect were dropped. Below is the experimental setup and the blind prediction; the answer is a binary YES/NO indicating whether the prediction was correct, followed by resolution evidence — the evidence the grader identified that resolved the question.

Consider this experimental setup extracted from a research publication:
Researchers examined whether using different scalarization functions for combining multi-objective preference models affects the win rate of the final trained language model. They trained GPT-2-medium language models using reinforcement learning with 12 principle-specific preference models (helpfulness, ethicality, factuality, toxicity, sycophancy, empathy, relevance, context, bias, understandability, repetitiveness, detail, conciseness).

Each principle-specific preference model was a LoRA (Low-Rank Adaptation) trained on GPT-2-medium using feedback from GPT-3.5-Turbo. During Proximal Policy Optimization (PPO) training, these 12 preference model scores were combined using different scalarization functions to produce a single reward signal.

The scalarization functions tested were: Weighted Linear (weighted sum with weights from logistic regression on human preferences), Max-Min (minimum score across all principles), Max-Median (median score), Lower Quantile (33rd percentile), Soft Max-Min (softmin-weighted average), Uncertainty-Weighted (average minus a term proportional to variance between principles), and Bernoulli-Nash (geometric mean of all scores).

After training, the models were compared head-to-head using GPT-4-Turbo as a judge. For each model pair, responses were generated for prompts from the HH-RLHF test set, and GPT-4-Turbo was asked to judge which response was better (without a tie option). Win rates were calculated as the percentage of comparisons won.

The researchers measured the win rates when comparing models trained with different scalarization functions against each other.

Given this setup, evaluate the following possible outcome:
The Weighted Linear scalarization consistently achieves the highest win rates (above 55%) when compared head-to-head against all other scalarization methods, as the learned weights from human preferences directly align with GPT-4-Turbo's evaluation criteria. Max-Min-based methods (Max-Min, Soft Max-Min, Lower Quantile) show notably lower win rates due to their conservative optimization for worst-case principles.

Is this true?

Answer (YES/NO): NO